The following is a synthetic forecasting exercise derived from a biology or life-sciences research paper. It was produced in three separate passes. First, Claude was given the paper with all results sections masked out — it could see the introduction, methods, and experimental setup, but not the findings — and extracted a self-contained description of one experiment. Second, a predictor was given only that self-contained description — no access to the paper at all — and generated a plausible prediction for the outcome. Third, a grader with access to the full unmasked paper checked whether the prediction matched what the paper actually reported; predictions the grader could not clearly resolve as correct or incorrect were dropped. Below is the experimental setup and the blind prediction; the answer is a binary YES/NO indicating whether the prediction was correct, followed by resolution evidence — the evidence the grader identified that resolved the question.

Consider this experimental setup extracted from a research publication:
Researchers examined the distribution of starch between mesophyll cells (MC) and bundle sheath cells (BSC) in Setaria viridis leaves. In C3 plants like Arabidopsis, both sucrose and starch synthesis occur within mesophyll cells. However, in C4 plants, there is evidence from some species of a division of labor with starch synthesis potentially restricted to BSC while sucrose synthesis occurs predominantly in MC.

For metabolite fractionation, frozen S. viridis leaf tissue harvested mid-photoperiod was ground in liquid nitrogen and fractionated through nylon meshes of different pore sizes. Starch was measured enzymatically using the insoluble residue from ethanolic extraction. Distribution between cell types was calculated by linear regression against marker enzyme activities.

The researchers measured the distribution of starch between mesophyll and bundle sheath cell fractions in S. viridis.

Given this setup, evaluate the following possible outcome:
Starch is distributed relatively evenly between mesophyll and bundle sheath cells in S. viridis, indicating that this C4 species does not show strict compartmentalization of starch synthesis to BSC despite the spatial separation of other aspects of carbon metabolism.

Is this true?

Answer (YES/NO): NO